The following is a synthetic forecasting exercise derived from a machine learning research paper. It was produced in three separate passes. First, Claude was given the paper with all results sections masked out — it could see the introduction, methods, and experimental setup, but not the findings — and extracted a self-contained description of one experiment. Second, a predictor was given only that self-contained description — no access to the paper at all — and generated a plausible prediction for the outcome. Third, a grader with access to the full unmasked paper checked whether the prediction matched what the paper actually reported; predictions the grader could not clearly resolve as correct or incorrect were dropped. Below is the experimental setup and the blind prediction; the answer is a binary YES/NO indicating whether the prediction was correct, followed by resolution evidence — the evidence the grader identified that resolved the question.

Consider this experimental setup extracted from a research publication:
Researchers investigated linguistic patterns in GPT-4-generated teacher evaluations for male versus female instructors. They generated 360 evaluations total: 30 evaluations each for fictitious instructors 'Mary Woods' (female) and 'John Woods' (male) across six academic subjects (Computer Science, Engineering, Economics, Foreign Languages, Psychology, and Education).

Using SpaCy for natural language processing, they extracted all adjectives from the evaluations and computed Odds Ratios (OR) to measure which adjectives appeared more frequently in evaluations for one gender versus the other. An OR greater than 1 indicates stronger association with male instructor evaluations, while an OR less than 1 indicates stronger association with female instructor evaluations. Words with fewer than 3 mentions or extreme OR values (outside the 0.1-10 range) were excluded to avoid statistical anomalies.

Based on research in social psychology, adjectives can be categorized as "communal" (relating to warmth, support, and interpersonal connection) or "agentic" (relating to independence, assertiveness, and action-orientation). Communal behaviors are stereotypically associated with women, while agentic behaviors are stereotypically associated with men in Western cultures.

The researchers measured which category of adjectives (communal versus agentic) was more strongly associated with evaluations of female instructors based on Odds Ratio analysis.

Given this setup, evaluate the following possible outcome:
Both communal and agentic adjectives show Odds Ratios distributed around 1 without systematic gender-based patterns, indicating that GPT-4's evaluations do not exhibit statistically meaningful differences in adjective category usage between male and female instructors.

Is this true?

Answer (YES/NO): NO